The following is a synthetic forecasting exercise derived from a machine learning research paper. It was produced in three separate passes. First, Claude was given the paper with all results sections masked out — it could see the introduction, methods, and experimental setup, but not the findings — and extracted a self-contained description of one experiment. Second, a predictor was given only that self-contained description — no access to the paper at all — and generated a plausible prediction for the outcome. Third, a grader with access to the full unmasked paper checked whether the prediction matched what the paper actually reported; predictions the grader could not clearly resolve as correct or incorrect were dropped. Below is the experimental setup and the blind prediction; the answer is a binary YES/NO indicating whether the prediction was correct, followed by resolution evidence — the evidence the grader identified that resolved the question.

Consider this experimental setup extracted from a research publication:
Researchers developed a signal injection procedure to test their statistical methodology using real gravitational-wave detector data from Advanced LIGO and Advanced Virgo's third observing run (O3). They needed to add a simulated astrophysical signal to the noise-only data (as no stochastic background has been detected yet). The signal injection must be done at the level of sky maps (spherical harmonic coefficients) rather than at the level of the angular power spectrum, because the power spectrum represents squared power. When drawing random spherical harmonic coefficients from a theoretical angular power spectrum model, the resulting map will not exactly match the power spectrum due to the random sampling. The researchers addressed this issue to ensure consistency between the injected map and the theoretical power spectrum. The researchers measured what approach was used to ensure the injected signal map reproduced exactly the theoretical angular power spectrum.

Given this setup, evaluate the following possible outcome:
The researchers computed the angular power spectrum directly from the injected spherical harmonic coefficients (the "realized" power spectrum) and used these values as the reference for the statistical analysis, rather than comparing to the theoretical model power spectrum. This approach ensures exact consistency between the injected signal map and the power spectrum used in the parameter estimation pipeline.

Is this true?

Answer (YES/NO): NO